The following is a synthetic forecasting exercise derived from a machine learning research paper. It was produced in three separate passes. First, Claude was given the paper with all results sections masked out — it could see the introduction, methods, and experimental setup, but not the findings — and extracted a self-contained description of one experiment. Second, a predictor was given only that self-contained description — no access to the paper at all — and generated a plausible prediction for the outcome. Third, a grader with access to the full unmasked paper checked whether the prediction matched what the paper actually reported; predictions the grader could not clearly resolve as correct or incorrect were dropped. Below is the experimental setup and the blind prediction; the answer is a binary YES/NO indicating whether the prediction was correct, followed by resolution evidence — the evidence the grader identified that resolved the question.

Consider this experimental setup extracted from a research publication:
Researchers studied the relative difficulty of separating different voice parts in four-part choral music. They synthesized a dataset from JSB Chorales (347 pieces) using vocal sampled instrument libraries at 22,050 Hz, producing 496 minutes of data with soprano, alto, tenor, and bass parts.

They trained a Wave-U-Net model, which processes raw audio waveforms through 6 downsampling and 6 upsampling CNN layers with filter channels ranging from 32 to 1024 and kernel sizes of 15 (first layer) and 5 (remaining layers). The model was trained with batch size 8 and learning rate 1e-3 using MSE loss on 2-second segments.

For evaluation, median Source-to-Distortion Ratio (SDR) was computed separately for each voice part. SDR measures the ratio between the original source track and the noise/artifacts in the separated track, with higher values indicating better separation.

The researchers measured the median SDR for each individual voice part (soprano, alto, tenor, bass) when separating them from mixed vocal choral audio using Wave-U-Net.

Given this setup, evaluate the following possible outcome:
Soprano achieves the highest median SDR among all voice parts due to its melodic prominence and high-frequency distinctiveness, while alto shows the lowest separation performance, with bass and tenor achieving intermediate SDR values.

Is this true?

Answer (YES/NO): NO